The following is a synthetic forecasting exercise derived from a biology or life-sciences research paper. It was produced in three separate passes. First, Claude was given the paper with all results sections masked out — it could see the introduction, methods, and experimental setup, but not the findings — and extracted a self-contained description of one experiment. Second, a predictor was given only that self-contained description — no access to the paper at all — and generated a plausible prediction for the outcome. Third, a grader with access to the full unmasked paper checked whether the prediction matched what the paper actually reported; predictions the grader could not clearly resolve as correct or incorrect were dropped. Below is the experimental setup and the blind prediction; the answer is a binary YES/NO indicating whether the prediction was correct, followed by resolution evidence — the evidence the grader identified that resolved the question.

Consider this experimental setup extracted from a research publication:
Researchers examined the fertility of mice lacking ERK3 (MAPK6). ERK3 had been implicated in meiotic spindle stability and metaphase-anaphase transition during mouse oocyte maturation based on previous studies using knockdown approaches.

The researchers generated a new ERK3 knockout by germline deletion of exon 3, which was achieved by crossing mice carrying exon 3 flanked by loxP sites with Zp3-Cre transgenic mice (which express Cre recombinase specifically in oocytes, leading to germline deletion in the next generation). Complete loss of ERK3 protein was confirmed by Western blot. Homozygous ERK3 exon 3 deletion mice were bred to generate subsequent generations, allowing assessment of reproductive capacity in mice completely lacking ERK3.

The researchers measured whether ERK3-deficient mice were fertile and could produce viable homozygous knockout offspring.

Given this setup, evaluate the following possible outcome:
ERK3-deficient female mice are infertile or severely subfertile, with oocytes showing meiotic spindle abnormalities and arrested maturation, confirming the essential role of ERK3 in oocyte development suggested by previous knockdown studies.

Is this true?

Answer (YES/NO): NO